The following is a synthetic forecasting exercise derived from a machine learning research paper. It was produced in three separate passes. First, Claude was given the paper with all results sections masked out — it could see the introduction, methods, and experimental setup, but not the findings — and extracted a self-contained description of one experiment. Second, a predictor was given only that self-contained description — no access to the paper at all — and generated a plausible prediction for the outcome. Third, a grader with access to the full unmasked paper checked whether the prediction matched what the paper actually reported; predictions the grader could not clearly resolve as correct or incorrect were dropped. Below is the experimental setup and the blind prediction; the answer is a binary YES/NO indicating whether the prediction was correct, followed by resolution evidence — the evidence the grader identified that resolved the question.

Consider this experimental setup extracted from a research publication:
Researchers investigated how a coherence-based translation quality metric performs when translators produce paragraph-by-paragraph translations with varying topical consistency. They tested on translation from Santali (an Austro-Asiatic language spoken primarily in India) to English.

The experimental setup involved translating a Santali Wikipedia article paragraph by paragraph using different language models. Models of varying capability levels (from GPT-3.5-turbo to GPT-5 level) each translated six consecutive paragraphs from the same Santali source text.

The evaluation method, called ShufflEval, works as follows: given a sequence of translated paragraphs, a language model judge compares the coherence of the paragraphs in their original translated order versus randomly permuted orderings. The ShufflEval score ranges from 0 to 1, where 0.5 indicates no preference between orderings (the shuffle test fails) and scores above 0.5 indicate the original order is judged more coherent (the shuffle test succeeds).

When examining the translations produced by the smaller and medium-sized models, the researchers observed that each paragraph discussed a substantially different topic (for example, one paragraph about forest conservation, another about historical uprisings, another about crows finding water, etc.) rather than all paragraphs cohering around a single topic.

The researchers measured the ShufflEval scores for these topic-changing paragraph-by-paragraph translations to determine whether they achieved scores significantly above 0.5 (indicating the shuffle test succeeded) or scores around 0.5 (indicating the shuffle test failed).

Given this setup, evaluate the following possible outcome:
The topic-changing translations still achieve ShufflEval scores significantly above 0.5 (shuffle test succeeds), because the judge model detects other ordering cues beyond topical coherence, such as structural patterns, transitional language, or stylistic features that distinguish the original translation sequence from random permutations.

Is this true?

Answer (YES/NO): NO